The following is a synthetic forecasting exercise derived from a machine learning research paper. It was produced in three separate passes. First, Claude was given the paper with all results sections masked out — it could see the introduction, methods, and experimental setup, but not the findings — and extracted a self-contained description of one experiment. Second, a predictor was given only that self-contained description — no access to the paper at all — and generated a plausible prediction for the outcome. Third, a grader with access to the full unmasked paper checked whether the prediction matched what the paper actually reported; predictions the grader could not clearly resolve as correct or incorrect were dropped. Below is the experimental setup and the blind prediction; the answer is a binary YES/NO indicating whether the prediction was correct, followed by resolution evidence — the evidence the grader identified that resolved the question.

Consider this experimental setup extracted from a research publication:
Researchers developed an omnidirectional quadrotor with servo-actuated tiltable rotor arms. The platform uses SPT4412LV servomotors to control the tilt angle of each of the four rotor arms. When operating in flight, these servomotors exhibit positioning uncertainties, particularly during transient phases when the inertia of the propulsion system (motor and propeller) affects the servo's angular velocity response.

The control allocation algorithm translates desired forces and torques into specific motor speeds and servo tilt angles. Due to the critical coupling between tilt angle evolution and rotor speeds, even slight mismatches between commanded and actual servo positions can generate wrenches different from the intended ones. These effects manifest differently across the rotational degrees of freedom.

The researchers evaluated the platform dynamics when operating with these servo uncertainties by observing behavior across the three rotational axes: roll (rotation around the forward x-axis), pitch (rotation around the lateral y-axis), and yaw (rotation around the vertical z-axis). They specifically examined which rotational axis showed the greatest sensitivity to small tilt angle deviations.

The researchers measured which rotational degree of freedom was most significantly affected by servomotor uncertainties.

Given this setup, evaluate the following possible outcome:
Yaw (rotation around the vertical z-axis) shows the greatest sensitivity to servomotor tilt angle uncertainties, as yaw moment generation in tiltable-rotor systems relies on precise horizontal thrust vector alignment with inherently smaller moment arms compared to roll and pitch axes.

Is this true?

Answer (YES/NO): YES